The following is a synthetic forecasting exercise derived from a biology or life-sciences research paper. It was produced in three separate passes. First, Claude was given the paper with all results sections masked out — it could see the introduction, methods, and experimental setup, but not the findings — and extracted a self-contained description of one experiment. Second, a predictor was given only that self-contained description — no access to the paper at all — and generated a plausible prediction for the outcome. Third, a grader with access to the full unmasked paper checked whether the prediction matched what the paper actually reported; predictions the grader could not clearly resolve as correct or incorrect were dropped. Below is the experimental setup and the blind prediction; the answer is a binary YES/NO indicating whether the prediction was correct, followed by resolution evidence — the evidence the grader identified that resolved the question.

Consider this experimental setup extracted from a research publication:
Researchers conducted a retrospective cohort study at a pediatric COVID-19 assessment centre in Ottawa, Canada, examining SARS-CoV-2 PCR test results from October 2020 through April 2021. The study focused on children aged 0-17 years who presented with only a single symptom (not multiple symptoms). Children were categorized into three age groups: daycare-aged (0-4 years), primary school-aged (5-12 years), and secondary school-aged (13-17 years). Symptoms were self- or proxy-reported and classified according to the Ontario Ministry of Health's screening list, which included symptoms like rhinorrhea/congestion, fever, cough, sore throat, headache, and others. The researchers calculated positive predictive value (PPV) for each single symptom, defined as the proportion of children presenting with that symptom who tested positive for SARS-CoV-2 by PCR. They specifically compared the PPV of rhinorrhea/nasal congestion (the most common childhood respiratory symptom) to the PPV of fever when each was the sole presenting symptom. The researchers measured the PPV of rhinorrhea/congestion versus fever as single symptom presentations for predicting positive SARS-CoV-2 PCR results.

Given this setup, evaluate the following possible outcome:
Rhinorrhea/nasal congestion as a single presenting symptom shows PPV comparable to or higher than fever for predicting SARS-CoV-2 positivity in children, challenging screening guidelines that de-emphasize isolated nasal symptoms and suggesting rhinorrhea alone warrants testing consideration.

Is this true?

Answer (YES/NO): NO